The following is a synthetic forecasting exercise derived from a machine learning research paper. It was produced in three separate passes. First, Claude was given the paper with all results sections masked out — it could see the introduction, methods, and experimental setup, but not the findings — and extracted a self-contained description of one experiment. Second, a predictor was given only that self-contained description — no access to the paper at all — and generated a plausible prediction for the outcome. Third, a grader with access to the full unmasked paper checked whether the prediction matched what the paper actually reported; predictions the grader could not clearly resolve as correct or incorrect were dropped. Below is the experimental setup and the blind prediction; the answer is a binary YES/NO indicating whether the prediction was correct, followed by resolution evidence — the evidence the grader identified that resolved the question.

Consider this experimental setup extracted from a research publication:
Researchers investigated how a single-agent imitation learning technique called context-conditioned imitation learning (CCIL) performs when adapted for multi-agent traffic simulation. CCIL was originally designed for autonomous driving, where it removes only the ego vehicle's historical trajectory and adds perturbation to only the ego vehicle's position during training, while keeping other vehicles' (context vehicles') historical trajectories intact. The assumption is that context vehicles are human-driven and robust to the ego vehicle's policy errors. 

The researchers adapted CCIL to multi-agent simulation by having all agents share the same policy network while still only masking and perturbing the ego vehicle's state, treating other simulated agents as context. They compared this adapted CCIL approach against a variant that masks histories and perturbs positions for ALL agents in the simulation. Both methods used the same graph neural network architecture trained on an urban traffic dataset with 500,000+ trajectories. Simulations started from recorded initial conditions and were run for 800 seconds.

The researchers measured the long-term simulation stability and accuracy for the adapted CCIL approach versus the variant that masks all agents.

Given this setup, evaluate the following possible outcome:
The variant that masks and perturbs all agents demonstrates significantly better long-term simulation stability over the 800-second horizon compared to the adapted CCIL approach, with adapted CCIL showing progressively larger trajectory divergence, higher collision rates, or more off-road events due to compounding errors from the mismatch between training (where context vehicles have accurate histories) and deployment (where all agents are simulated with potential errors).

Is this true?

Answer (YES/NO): NO